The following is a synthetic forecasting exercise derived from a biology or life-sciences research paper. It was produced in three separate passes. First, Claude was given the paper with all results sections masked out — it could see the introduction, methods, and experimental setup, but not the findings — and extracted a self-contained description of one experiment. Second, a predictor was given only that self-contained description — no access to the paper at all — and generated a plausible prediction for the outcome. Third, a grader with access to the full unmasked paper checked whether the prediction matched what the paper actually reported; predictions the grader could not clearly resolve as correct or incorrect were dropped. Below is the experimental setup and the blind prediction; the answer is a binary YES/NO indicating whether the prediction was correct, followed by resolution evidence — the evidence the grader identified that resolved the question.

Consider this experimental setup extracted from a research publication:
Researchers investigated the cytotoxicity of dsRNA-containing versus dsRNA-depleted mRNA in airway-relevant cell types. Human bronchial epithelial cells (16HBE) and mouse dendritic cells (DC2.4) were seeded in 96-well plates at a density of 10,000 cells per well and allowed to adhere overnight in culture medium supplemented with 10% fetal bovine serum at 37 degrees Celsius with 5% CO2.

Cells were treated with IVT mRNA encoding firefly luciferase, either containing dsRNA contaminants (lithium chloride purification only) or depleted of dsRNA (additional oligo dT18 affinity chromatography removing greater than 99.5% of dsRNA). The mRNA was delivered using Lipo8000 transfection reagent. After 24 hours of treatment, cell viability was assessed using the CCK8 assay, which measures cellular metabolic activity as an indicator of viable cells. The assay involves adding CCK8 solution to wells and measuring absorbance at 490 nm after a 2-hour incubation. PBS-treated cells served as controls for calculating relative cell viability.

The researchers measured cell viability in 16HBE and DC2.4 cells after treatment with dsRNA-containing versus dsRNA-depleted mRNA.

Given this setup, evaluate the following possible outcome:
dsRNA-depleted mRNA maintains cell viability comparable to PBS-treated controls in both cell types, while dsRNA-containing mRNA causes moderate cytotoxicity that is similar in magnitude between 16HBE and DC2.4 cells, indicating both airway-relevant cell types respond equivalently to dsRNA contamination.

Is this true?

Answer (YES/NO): NO